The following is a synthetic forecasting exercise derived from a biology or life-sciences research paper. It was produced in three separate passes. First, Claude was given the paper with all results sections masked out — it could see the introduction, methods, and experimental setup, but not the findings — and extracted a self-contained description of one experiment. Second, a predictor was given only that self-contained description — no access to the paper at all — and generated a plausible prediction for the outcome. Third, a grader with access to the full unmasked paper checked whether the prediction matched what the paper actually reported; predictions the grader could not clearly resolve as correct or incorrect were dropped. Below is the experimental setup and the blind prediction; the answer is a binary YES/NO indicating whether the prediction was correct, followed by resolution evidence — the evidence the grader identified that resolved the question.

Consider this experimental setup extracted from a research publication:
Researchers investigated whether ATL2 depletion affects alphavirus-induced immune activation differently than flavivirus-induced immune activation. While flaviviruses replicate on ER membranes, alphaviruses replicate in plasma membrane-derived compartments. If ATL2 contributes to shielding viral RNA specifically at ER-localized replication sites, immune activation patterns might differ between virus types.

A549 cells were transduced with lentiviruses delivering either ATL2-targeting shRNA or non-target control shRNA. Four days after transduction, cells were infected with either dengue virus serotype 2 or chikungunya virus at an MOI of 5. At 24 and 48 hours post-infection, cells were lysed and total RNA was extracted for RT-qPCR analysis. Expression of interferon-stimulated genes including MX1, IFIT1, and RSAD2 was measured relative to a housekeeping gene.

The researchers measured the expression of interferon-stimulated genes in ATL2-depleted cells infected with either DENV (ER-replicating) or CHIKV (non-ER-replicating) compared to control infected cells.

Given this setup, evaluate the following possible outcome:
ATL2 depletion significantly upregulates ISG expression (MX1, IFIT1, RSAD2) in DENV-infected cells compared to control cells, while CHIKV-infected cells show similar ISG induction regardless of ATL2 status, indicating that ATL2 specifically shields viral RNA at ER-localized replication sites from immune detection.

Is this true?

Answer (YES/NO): YES